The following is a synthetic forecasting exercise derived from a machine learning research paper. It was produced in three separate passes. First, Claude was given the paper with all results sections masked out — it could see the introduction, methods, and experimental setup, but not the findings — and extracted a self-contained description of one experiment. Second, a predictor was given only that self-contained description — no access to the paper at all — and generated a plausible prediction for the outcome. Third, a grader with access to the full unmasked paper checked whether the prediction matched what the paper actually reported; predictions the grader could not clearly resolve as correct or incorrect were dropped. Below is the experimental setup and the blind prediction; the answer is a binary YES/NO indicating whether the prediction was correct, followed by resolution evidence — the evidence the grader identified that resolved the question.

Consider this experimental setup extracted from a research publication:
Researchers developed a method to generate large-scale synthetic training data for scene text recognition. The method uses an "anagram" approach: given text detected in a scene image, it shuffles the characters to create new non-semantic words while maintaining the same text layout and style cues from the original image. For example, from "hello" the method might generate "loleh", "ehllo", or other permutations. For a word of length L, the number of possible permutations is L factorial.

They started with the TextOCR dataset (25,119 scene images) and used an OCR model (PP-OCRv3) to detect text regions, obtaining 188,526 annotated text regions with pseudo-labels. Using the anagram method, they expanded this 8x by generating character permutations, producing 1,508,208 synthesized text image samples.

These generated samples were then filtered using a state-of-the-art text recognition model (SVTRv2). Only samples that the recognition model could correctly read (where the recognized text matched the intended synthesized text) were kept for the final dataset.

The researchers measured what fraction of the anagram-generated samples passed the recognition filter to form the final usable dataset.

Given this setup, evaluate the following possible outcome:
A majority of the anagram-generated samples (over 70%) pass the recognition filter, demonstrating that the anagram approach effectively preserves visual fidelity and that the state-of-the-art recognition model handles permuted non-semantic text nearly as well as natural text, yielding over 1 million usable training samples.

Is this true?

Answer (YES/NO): NO